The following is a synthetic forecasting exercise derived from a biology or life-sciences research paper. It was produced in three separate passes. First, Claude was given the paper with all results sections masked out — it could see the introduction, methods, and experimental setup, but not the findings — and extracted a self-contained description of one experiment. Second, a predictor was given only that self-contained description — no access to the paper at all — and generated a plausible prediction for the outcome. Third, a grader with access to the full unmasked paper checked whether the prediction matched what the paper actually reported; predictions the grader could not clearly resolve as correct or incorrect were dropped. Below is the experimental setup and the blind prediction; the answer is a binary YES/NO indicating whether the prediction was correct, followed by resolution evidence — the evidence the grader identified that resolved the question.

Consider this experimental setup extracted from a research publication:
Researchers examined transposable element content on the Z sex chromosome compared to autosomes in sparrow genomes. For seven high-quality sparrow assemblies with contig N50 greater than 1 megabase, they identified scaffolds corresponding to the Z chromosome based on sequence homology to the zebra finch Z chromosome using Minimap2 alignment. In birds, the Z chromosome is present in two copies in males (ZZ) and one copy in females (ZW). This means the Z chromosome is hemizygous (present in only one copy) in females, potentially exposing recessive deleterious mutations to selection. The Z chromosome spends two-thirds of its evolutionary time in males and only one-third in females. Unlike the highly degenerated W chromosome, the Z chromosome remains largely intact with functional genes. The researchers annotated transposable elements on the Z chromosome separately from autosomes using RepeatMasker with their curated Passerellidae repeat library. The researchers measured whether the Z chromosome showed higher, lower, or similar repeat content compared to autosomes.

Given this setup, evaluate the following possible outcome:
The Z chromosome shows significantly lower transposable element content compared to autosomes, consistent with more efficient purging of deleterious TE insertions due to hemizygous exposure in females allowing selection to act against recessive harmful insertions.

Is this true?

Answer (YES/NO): NO